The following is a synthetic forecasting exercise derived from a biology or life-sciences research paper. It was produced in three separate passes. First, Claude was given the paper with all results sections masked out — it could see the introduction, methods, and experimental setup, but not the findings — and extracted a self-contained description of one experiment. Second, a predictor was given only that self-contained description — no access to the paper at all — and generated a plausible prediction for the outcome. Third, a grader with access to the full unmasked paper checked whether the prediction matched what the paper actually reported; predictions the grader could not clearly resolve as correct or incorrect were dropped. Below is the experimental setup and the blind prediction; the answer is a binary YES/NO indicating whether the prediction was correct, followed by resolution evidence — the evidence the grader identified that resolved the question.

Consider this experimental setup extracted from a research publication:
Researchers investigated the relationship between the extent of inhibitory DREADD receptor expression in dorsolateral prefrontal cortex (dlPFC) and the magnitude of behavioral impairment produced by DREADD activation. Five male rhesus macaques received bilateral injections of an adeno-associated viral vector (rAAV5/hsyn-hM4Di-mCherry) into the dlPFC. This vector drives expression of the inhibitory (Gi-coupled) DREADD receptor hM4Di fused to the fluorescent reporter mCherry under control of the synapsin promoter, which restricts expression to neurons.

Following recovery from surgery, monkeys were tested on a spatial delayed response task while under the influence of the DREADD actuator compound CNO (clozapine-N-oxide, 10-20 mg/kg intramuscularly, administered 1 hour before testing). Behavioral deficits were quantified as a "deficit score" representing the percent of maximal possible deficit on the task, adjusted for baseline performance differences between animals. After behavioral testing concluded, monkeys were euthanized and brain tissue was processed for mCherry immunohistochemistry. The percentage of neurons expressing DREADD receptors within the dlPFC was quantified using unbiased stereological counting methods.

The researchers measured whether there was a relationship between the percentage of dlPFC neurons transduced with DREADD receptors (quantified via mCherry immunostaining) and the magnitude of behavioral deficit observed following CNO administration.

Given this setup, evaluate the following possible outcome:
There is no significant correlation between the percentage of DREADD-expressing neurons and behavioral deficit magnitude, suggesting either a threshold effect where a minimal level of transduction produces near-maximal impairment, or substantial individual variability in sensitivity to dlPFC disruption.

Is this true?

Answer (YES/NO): NO